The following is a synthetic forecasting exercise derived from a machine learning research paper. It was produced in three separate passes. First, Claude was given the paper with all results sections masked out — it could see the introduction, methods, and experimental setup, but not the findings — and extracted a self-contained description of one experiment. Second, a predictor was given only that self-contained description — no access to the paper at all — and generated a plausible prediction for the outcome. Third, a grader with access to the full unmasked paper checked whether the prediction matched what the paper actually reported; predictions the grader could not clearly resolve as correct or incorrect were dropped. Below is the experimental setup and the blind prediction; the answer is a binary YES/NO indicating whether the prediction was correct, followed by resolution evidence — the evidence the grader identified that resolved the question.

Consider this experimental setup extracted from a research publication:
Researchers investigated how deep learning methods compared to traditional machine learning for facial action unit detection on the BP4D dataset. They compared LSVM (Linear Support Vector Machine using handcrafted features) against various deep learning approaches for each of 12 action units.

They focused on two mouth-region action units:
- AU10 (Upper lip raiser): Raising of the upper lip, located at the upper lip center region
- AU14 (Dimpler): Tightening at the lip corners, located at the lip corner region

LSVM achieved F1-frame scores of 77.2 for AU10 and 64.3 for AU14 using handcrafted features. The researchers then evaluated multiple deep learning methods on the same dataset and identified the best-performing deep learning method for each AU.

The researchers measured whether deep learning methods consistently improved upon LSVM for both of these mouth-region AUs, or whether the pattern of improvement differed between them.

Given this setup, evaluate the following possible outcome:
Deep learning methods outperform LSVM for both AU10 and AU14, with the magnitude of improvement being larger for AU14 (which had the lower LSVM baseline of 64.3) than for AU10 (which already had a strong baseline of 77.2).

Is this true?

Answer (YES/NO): NO